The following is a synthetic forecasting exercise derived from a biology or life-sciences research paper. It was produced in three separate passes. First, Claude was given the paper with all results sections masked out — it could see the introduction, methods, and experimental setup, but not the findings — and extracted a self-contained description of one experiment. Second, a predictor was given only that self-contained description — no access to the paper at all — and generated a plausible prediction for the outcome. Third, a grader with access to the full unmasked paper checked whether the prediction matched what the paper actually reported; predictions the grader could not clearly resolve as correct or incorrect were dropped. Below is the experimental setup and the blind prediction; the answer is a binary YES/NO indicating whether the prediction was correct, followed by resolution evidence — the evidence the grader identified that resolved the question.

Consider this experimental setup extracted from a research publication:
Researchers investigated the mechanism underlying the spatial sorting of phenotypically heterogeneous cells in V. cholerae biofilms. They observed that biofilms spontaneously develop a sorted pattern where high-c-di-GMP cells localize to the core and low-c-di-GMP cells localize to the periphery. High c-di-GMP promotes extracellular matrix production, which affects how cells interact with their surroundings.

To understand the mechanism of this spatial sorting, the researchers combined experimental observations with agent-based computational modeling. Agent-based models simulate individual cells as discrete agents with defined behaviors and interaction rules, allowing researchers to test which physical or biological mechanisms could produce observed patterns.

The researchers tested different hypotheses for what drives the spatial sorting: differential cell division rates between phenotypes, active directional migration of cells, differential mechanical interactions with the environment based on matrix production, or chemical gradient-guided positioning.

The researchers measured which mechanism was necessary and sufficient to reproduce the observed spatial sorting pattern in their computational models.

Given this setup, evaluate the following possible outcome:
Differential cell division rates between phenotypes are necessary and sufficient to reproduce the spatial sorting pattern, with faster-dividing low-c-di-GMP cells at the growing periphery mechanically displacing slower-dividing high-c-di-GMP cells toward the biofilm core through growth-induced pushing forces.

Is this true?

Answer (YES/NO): NO